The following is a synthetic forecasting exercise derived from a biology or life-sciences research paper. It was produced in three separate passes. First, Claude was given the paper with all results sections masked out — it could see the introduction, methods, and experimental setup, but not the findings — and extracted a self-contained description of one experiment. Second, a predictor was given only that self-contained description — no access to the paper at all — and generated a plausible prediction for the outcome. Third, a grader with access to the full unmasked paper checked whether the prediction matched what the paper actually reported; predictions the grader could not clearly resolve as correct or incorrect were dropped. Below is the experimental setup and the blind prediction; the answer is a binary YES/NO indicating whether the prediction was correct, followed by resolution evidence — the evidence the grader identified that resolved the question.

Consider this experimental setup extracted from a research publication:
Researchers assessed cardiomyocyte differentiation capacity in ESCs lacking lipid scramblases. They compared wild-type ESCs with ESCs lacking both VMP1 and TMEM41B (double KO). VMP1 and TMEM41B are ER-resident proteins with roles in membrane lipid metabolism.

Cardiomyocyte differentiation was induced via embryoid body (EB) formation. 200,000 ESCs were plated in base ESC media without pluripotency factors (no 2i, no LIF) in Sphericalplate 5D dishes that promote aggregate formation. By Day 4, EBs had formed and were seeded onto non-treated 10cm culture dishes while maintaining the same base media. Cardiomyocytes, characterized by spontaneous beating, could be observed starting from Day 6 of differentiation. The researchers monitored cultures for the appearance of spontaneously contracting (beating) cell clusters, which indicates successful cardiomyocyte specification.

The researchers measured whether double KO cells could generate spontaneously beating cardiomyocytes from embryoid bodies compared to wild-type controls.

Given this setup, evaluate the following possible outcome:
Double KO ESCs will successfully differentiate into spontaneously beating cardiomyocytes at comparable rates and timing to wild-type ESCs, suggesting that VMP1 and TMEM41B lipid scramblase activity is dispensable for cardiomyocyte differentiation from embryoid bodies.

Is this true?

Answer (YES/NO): YES